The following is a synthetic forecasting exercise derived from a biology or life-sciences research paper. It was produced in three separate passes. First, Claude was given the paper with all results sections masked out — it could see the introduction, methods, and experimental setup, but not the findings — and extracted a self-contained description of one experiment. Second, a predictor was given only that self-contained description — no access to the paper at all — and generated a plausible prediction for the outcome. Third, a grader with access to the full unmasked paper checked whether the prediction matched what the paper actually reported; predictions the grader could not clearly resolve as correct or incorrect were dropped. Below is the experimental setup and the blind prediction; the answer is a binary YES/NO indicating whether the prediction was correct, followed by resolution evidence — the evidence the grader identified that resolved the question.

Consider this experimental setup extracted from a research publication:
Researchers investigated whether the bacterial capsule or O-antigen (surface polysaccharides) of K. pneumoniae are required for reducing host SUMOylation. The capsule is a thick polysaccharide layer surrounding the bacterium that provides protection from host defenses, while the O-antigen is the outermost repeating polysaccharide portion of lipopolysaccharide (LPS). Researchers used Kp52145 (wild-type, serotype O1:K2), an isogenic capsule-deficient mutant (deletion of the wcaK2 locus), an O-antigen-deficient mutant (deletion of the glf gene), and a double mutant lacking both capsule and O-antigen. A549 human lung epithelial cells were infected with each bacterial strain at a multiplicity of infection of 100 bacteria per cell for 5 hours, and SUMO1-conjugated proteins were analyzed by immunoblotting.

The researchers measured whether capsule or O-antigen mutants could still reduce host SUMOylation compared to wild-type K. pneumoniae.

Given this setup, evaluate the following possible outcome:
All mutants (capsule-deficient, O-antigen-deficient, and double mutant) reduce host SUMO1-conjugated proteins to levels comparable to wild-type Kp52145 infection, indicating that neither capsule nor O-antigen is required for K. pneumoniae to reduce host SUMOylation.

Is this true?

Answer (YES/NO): NO